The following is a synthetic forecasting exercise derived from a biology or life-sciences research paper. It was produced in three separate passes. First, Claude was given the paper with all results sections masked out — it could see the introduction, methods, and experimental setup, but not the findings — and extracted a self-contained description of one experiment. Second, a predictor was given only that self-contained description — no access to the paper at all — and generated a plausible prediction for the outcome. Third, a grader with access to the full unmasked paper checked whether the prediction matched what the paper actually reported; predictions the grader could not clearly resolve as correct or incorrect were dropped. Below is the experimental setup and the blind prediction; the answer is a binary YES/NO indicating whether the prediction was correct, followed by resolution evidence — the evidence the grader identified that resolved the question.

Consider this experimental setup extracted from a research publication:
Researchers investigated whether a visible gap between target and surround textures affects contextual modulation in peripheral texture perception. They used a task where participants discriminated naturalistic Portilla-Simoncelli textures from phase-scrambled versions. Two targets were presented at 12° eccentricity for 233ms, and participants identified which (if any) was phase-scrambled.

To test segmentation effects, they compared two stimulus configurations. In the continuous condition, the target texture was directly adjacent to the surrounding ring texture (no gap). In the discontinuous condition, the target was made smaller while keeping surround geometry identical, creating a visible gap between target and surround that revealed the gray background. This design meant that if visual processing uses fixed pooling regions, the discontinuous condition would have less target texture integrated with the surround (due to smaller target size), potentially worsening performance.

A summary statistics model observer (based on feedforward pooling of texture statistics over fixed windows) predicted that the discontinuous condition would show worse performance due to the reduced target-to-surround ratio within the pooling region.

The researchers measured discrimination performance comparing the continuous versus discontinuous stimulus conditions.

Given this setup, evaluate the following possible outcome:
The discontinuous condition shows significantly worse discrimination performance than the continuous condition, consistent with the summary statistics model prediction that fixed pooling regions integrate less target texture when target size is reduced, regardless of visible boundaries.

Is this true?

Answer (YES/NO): NO